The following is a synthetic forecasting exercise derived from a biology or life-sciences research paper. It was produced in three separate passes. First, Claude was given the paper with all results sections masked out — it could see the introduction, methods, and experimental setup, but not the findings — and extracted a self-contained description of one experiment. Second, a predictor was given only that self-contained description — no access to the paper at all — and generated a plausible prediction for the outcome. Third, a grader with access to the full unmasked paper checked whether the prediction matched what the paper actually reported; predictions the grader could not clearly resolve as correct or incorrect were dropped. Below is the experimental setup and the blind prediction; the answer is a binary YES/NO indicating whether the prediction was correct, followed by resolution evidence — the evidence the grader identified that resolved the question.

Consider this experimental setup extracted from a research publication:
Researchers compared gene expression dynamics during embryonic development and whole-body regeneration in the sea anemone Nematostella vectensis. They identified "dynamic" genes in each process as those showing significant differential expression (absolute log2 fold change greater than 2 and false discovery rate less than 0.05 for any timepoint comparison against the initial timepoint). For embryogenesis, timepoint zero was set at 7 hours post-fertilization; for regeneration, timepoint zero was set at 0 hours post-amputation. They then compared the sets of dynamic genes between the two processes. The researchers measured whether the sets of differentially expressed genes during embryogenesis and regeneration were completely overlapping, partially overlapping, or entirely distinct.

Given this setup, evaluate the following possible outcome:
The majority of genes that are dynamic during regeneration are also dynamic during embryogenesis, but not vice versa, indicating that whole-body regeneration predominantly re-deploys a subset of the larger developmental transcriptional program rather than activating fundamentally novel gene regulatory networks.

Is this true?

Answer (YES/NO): YES